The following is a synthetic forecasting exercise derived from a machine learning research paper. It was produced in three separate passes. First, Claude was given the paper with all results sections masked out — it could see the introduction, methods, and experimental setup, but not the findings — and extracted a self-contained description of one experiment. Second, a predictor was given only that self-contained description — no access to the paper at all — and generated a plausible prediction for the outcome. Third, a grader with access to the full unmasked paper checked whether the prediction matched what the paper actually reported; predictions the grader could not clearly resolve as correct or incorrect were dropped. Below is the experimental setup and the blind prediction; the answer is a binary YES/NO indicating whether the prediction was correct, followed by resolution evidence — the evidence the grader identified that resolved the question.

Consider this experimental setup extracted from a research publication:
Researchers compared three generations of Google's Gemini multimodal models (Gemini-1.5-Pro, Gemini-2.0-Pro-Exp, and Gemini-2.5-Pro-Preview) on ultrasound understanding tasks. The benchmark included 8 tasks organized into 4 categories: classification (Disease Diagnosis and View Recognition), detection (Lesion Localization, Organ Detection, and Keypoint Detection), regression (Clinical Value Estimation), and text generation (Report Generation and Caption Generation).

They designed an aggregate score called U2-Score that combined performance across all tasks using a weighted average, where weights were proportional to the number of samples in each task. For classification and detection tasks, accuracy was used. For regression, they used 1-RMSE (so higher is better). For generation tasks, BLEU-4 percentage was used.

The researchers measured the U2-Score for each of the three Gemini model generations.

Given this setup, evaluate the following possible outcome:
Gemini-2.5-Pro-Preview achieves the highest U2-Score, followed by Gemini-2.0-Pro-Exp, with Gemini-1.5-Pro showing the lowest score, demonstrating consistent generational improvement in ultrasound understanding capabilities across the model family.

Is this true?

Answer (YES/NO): YES